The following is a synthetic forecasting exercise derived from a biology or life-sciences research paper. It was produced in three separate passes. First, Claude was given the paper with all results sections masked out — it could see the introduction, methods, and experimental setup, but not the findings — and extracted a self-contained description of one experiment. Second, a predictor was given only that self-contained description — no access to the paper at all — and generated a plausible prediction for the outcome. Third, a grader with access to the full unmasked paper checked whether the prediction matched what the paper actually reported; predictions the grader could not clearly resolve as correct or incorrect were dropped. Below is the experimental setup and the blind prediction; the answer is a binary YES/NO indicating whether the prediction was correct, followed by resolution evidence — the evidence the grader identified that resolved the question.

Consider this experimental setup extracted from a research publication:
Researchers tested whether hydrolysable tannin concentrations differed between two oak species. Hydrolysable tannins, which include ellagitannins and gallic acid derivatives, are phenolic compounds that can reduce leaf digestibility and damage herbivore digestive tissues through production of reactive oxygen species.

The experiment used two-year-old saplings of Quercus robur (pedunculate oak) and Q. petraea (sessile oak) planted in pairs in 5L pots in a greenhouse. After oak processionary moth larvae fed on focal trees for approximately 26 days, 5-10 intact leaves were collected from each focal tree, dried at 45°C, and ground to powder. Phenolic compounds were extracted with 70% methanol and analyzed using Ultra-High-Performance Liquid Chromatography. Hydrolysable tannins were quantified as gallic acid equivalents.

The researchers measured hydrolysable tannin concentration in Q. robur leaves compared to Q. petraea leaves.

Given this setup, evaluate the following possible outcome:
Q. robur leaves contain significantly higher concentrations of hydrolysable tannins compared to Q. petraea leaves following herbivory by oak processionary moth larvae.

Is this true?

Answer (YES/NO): NO